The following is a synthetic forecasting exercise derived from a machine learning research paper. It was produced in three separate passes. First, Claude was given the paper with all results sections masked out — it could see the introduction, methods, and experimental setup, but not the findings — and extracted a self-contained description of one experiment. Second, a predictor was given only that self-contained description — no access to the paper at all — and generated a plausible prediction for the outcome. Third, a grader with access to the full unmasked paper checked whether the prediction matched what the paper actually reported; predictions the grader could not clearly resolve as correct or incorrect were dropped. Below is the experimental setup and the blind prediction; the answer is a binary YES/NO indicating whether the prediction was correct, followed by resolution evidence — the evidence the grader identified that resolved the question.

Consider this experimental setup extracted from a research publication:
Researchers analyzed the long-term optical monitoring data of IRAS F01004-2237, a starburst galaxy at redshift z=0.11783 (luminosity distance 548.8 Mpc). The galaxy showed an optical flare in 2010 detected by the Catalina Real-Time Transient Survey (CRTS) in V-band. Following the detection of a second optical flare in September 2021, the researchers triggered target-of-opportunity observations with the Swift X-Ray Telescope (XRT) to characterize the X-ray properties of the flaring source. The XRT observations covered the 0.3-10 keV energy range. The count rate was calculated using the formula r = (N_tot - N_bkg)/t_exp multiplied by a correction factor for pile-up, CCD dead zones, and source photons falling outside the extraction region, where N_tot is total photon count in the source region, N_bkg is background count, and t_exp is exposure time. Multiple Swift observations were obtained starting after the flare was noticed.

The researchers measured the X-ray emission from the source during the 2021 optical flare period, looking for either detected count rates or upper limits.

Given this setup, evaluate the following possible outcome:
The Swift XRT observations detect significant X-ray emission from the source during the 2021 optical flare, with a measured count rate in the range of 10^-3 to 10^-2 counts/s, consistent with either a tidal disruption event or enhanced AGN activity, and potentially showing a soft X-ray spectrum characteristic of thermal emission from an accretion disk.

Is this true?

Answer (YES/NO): YES